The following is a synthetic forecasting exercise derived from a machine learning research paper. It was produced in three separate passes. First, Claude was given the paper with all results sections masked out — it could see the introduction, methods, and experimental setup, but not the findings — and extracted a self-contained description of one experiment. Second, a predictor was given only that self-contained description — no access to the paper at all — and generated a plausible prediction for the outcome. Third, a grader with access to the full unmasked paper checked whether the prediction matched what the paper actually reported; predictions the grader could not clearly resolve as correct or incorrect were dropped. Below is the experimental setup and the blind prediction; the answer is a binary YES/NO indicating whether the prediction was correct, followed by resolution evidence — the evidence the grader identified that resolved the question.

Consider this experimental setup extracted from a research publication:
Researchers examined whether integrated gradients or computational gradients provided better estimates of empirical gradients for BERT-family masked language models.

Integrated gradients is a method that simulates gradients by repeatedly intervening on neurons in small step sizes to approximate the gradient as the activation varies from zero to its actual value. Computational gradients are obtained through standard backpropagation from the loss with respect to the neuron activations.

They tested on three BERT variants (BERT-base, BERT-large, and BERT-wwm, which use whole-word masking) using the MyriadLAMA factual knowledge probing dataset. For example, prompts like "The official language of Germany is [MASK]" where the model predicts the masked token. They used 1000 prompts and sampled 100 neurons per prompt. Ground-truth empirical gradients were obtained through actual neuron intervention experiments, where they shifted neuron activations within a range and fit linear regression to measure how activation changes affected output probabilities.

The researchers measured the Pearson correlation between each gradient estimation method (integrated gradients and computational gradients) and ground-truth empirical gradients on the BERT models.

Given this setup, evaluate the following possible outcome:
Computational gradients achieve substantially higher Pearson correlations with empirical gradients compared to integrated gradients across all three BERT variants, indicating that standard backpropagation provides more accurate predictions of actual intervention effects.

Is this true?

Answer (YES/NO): NO